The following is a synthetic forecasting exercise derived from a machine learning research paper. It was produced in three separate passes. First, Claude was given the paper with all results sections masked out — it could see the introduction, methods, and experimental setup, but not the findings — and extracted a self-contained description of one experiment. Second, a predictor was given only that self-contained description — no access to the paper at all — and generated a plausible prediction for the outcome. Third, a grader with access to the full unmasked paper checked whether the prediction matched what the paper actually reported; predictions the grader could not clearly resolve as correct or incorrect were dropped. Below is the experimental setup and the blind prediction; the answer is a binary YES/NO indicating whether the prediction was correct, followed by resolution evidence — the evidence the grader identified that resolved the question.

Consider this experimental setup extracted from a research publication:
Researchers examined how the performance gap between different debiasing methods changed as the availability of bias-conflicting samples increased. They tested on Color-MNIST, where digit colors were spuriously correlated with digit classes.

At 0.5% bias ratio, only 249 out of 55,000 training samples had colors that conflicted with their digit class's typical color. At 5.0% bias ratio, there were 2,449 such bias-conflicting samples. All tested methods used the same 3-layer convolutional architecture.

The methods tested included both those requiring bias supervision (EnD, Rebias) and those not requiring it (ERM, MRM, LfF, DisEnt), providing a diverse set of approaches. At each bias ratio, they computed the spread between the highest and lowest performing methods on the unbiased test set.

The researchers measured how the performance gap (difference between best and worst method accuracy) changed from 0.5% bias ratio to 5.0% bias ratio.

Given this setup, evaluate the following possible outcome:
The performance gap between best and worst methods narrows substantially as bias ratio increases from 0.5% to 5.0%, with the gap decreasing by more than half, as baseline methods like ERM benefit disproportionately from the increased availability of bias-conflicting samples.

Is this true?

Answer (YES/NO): YES